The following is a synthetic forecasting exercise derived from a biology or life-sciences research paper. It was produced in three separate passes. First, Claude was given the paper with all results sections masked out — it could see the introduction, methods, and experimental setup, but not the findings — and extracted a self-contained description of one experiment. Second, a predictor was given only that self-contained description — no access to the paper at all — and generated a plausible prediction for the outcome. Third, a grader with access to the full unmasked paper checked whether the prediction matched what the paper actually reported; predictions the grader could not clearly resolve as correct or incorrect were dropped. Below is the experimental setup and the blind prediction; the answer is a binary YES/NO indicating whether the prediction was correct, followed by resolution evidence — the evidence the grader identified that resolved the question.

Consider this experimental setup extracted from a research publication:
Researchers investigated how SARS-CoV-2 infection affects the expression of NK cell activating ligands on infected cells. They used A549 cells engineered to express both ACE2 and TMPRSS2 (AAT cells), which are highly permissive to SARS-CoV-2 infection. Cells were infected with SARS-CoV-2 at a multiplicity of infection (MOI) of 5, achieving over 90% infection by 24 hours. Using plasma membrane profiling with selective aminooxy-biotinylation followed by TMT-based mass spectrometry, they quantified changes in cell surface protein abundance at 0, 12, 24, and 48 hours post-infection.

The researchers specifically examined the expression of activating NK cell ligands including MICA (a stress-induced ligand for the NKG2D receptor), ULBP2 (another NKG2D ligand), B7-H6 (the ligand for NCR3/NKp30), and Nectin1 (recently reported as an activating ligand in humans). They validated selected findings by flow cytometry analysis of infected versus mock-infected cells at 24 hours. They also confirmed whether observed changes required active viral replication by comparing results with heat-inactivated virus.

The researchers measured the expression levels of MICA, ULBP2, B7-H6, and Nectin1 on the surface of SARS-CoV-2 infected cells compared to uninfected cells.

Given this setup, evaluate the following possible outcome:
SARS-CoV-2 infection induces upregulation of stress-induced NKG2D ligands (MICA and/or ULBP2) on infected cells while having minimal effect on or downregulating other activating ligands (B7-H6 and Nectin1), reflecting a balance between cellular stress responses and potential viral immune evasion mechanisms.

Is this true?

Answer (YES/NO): NO